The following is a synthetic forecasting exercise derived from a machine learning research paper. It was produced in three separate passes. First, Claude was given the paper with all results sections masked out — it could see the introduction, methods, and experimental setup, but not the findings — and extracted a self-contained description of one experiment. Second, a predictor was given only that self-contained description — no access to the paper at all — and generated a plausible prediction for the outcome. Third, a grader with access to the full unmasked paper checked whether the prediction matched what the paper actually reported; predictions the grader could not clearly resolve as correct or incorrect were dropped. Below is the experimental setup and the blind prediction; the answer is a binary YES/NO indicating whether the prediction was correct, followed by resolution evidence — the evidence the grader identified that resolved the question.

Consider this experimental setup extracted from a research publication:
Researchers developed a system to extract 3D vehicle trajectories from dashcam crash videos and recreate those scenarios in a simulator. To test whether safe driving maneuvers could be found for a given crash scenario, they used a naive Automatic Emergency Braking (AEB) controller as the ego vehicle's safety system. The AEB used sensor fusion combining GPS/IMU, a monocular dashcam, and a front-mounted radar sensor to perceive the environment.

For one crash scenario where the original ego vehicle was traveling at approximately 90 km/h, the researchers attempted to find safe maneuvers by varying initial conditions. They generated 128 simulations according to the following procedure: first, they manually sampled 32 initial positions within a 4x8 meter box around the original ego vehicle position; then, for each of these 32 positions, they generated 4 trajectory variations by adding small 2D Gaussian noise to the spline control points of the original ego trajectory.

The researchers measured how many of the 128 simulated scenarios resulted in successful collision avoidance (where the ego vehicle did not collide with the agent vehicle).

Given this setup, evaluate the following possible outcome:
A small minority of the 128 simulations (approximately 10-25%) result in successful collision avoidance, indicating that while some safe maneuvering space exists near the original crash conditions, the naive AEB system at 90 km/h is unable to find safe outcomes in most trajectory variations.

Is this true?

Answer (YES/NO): NO